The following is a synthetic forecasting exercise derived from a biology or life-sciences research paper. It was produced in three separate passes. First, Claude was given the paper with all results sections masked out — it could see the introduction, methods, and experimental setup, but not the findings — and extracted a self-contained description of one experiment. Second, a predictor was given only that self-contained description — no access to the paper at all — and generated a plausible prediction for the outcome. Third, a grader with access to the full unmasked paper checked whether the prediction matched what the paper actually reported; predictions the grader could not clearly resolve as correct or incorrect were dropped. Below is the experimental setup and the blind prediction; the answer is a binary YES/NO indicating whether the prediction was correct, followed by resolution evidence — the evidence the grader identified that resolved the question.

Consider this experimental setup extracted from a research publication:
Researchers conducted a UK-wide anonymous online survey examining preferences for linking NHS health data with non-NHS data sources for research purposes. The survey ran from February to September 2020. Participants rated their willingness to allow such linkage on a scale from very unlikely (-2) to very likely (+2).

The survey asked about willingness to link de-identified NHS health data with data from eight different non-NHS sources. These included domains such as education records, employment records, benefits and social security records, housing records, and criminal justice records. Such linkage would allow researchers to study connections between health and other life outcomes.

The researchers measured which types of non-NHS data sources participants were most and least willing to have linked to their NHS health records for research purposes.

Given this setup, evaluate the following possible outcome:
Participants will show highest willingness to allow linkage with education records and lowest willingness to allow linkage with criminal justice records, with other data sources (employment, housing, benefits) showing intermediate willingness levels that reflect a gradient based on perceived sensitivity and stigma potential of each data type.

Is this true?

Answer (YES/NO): NO